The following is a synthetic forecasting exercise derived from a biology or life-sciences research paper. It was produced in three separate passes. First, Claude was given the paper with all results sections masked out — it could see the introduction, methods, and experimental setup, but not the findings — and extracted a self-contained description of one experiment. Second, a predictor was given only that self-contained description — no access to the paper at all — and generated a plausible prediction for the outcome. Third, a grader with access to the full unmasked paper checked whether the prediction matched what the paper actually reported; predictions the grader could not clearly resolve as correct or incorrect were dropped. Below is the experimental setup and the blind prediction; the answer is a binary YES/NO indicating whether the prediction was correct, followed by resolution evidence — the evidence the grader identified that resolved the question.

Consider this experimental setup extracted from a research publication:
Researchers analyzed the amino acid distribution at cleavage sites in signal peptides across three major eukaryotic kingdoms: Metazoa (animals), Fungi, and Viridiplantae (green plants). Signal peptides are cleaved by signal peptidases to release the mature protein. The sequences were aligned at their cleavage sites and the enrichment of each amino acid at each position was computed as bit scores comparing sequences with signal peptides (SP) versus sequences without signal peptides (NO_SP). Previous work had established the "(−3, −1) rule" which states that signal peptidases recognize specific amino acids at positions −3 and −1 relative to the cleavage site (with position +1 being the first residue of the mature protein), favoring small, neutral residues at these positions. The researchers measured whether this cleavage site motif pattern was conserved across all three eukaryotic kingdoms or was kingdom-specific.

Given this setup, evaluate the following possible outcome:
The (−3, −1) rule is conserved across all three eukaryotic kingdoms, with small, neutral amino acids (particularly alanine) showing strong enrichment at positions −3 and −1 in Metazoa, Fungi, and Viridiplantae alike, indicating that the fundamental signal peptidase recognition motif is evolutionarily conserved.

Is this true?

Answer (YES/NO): YES